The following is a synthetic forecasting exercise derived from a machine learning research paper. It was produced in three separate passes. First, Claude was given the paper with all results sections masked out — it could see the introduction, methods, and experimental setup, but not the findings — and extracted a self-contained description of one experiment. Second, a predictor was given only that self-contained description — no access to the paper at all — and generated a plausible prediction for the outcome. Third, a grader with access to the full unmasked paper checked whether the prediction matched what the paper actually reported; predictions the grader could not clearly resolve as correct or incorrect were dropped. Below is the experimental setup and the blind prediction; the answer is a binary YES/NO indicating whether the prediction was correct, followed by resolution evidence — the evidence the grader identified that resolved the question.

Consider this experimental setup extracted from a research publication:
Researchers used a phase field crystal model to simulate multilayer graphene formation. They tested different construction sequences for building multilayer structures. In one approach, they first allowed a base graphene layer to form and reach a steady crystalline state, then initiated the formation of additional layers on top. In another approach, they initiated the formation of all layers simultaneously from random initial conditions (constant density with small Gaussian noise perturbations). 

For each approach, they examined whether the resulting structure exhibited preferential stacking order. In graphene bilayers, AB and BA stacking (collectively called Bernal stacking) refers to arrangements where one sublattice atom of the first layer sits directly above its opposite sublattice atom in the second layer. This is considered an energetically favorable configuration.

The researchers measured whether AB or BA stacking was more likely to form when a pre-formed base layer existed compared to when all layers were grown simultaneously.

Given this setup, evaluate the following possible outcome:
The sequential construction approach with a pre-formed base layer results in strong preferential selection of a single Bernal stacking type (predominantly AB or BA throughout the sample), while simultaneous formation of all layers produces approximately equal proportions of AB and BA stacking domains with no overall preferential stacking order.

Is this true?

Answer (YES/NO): NO